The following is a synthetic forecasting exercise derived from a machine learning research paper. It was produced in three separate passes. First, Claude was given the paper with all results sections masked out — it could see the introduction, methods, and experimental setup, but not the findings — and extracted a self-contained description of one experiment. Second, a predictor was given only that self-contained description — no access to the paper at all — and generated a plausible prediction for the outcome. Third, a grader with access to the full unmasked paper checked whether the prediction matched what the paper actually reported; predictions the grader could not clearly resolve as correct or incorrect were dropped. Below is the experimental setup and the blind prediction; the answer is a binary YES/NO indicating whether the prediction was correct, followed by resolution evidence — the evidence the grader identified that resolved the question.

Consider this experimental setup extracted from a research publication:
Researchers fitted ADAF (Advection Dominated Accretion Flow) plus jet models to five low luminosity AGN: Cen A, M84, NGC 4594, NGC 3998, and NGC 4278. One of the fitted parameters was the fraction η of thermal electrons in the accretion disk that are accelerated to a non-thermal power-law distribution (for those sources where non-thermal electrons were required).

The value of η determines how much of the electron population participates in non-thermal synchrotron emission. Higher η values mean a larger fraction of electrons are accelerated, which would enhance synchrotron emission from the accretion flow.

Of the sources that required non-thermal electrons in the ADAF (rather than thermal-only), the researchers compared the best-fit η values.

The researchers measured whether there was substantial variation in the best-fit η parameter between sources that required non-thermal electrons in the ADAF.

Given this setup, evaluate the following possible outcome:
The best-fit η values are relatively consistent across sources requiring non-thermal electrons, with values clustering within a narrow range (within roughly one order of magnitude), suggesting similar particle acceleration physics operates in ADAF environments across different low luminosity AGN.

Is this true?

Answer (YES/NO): YES